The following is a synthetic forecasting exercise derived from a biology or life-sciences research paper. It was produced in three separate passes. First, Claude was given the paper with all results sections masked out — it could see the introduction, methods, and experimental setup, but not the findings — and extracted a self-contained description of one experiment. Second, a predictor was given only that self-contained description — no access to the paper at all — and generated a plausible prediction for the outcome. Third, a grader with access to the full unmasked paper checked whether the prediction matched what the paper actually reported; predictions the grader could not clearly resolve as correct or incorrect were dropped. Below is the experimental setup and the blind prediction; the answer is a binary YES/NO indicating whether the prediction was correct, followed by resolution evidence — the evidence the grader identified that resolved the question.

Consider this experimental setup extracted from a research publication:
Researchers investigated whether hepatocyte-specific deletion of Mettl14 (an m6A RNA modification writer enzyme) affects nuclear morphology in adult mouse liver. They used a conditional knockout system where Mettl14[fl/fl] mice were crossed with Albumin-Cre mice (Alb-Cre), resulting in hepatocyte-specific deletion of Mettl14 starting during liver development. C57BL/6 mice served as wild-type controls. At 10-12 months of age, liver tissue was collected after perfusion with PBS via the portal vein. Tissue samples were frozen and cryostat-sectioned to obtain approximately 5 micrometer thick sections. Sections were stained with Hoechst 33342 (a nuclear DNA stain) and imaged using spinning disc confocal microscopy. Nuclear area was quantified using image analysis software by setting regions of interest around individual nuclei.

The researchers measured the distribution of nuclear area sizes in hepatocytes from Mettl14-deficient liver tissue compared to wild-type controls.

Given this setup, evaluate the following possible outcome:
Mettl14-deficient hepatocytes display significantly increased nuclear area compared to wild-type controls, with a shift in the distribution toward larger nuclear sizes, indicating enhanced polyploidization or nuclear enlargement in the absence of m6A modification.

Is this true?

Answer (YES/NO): YES